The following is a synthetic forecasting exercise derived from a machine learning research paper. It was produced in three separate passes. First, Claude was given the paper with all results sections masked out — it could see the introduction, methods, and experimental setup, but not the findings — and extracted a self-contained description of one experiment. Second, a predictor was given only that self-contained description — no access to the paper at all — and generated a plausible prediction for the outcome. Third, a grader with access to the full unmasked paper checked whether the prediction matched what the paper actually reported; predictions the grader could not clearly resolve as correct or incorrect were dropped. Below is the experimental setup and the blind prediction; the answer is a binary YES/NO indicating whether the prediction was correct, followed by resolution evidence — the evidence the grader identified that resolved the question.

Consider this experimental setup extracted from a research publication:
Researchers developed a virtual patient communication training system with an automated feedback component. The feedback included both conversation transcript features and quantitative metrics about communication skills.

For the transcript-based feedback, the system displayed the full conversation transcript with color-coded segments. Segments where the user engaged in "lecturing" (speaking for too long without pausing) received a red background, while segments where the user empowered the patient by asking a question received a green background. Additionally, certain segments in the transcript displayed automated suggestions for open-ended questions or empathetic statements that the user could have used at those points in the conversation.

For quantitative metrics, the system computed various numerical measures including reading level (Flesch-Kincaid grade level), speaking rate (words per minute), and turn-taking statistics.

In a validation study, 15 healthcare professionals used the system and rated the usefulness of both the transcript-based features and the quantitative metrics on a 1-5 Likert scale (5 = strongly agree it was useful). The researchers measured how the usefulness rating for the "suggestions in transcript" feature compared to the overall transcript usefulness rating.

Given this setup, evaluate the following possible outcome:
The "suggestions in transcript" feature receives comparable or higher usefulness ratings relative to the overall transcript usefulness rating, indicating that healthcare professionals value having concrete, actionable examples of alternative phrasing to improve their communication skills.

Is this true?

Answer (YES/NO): NO